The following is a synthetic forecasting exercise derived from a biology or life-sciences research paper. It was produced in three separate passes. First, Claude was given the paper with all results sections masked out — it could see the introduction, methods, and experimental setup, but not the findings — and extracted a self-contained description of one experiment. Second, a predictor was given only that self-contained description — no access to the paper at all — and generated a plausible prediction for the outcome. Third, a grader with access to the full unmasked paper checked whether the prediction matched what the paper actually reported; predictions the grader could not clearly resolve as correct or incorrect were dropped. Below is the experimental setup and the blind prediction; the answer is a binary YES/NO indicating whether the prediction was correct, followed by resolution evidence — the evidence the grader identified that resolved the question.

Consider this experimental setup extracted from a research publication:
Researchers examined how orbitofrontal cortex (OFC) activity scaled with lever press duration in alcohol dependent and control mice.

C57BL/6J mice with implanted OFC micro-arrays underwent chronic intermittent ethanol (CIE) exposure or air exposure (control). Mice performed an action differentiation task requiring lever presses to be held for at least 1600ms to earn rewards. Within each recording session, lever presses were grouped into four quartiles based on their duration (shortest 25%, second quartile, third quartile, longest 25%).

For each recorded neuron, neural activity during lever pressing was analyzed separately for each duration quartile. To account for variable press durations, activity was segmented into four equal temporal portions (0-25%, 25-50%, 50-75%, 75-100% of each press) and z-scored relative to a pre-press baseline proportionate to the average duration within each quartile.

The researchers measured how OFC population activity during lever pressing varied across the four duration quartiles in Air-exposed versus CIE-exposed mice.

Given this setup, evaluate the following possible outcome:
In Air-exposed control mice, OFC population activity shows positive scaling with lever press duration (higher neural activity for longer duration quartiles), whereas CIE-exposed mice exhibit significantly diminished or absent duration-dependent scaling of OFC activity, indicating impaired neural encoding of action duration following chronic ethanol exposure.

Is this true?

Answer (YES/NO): NO